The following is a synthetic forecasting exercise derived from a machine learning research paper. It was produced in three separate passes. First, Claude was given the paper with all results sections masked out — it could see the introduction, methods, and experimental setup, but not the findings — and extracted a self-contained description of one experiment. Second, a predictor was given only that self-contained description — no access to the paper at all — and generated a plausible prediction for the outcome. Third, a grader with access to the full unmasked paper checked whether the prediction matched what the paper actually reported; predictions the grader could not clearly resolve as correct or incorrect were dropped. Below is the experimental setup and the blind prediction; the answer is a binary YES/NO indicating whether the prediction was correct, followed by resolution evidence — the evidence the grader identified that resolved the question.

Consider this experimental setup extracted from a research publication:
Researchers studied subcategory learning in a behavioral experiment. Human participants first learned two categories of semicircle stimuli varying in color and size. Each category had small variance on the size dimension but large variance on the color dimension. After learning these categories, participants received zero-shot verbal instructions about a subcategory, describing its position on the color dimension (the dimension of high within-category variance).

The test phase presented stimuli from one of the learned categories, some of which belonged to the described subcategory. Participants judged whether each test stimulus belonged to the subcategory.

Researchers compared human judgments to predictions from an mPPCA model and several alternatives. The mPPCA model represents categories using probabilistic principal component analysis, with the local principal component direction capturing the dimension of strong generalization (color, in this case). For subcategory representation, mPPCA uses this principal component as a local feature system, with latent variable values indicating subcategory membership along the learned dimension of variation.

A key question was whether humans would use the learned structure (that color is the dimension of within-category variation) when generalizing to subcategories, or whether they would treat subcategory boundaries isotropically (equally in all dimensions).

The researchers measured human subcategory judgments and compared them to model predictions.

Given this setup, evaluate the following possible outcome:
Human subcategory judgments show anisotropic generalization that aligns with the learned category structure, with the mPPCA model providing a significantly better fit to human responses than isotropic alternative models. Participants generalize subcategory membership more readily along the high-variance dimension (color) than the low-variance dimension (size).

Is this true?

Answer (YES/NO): YES